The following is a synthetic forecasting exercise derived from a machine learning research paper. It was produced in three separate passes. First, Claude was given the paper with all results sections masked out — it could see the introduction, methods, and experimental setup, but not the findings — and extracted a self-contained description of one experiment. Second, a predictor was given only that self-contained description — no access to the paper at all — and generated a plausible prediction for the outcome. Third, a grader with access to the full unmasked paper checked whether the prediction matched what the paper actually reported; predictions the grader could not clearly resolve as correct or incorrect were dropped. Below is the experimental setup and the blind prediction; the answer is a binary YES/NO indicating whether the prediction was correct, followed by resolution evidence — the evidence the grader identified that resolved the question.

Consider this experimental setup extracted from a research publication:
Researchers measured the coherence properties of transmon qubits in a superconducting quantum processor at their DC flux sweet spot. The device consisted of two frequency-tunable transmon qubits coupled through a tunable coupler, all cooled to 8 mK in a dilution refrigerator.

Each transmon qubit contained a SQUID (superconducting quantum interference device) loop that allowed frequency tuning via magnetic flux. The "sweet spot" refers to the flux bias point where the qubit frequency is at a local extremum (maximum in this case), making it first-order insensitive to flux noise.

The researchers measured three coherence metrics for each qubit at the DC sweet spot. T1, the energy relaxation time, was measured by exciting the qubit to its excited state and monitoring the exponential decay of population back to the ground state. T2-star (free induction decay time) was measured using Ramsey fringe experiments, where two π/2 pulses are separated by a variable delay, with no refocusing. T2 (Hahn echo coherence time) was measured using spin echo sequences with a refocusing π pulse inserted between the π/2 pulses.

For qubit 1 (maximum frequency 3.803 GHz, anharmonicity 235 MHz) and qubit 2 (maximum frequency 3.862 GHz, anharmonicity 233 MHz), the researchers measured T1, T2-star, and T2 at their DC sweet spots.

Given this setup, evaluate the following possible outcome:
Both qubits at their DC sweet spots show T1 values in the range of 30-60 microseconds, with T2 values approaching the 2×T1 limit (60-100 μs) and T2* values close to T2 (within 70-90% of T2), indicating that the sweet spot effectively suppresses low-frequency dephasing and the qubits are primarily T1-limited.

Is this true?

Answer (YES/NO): NO